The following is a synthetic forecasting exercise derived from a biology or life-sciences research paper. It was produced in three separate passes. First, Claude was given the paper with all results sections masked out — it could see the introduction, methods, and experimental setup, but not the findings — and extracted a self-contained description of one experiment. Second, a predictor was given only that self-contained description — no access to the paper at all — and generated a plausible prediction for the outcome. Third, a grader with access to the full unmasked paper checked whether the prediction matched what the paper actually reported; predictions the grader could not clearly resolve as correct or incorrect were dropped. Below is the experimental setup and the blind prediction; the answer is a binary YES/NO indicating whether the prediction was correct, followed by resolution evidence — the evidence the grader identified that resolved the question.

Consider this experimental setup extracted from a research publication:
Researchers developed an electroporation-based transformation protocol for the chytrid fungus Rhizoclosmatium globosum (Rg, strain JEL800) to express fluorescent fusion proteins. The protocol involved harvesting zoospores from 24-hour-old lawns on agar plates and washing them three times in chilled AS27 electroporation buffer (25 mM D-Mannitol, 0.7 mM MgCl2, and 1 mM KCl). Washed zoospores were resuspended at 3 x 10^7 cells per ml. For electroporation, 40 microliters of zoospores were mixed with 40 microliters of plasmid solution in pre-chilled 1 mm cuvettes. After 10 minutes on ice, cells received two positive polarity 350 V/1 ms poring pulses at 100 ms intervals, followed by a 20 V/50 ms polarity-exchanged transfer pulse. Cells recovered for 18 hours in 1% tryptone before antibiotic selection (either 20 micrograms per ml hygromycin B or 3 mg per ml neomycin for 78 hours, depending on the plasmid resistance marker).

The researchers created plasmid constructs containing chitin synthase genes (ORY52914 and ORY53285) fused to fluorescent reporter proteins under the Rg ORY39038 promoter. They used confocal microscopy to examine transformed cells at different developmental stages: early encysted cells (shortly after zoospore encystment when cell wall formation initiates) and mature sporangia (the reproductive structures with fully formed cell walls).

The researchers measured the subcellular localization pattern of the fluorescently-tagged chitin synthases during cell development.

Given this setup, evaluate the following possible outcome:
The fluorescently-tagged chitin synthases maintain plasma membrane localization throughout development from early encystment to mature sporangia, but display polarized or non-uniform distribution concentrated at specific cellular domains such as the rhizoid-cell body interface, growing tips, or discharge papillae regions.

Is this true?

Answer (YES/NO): NO